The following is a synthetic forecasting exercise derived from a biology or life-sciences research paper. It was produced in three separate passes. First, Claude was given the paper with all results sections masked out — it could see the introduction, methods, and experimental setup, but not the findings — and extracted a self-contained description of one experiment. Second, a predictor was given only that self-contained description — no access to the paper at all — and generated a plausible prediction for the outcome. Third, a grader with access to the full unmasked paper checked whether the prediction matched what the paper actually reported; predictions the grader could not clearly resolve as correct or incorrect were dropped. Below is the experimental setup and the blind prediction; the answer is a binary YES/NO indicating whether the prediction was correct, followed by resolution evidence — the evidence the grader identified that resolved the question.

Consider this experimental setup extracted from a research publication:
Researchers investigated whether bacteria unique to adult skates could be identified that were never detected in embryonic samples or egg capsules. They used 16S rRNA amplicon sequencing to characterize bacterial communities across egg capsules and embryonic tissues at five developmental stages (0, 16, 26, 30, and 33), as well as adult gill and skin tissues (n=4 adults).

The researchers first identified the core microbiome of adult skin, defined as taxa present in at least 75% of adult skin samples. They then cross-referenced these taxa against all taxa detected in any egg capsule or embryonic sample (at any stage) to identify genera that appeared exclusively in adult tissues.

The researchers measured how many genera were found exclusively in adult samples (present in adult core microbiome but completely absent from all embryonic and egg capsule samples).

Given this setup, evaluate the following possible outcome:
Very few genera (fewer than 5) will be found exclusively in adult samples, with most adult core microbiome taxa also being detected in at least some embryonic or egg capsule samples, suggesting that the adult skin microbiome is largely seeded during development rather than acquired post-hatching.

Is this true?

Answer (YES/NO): NO